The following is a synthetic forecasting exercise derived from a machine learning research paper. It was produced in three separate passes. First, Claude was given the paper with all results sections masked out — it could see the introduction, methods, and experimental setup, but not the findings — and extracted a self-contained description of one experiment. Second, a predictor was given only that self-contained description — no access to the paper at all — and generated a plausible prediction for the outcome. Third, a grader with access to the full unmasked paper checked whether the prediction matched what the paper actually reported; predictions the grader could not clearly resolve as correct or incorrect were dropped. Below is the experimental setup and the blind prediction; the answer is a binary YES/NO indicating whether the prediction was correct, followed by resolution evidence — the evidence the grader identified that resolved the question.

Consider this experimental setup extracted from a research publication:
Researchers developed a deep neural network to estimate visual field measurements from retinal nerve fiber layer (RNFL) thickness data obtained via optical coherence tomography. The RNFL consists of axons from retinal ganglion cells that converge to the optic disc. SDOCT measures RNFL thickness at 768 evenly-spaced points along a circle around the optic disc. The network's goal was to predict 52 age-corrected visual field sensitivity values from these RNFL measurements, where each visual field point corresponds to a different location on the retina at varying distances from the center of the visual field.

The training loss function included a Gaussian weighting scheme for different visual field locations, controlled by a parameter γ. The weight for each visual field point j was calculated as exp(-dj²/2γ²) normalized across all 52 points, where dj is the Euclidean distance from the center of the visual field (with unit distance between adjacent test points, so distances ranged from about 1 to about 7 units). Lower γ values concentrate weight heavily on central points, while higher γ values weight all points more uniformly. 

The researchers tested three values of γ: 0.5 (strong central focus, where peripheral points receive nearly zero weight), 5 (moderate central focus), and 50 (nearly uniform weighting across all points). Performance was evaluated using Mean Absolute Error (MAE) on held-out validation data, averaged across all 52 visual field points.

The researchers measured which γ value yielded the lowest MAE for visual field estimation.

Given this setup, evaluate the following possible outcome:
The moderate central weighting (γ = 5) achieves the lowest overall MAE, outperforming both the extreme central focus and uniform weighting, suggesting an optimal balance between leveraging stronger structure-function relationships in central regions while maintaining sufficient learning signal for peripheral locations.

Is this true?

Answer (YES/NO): YES